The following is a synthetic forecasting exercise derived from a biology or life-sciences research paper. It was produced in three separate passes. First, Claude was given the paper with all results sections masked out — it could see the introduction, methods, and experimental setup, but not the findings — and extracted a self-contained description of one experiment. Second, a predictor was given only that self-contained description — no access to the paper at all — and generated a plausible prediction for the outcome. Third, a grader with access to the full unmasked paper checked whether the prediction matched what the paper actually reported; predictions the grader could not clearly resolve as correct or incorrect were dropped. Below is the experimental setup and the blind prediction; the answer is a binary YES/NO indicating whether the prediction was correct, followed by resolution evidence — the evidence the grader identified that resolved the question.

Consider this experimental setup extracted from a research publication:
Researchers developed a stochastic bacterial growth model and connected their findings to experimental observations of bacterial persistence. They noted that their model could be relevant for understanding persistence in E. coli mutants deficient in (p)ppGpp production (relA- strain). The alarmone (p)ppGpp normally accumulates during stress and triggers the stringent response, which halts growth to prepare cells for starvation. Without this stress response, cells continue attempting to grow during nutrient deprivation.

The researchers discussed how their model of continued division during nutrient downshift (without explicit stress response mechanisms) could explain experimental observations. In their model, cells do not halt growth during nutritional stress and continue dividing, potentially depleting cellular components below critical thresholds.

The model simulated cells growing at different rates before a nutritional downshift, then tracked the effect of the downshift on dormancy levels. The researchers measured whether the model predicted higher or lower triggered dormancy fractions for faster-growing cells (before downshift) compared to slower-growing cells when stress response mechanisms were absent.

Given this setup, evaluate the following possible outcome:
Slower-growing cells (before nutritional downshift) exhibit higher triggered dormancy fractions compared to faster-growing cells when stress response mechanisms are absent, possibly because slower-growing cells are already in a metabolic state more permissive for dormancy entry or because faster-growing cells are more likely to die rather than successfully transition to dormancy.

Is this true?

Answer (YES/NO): NO